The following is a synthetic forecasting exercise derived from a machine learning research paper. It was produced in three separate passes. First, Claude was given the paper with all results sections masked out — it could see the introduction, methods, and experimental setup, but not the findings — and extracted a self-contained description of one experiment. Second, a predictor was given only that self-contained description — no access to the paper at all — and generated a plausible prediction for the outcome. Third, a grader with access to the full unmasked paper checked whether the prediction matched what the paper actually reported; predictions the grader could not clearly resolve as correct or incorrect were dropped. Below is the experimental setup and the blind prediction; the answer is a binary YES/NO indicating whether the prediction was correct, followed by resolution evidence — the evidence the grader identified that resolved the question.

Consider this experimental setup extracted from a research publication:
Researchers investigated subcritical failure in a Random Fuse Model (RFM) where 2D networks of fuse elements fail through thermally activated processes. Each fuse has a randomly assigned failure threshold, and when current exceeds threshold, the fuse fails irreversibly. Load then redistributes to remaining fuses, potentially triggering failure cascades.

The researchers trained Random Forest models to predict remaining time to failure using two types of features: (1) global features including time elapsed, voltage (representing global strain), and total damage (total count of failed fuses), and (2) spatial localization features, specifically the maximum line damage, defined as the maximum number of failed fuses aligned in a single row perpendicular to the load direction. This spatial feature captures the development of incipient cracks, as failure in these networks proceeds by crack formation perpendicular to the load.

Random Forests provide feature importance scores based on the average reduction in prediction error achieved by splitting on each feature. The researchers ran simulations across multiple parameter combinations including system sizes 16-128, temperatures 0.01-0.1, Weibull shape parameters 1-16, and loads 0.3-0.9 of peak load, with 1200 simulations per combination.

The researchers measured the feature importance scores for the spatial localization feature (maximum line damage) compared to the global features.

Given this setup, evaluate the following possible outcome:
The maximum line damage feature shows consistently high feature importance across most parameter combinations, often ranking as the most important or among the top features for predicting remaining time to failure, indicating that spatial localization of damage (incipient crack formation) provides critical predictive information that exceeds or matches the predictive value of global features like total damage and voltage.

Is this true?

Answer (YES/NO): NO